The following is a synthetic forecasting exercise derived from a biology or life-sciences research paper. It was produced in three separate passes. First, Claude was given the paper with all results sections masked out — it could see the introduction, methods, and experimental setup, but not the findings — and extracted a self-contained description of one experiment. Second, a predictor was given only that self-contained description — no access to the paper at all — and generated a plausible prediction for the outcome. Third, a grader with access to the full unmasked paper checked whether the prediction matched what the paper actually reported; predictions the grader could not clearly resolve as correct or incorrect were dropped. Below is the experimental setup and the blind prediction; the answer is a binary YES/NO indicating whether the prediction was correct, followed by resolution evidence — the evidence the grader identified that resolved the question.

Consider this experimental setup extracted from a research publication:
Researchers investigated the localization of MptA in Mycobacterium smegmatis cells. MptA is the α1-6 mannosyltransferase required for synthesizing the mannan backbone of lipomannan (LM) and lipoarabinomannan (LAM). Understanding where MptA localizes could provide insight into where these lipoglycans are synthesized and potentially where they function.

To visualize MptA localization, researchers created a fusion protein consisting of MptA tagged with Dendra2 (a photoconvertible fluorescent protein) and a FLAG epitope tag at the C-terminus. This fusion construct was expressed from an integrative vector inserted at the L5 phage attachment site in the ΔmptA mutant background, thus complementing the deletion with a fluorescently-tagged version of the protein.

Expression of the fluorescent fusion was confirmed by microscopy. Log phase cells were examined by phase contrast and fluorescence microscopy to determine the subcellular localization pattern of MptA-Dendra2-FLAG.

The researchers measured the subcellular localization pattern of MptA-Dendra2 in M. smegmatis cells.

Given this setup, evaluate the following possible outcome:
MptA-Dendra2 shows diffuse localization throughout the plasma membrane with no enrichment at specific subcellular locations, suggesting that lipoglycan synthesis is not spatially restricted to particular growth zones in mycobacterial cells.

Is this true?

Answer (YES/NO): NO